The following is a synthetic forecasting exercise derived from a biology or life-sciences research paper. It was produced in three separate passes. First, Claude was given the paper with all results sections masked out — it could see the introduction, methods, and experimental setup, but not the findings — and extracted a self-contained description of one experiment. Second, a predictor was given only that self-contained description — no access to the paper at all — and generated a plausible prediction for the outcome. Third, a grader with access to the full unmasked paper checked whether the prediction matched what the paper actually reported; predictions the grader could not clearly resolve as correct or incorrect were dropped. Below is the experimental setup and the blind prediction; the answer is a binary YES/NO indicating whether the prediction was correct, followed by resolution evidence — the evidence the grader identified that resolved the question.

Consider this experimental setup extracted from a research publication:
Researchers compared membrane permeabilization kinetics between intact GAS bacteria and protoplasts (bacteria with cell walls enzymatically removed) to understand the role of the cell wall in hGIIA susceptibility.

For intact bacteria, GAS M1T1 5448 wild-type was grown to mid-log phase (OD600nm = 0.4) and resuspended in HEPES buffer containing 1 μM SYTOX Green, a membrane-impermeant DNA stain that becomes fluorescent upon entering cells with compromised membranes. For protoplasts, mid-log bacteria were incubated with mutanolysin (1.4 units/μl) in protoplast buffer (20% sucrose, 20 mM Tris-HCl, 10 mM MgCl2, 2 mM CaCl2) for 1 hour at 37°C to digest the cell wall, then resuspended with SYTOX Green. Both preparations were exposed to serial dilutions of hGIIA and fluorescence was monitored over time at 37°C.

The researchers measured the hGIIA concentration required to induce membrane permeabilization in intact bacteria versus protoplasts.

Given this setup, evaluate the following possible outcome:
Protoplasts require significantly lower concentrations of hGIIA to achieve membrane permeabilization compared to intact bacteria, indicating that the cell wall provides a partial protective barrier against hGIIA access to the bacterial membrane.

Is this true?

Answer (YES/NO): YES